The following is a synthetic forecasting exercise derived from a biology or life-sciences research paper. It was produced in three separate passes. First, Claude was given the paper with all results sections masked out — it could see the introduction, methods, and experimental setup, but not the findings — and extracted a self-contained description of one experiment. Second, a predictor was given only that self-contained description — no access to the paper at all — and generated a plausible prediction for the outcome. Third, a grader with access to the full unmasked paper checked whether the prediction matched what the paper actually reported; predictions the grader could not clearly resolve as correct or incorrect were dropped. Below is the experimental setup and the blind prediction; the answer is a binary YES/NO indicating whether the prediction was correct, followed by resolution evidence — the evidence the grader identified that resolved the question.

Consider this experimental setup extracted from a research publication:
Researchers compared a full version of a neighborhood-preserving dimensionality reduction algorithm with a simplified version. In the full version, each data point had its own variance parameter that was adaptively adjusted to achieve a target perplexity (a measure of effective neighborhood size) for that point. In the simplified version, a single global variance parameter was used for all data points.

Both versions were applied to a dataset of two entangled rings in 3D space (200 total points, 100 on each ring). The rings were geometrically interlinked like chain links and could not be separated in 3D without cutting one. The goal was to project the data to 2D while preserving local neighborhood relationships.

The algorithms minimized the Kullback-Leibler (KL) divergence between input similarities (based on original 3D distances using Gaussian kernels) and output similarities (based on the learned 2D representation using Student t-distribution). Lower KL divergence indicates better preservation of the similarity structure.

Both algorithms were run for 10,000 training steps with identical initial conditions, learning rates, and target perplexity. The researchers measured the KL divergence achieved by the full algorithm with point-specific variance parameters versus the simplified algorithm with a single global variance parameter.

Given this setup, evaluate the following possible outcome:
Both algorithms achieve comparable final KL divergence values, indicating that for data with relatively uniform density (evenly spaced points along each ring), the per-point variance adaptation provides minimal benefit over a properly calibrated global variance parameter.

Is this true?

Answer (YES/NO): YES